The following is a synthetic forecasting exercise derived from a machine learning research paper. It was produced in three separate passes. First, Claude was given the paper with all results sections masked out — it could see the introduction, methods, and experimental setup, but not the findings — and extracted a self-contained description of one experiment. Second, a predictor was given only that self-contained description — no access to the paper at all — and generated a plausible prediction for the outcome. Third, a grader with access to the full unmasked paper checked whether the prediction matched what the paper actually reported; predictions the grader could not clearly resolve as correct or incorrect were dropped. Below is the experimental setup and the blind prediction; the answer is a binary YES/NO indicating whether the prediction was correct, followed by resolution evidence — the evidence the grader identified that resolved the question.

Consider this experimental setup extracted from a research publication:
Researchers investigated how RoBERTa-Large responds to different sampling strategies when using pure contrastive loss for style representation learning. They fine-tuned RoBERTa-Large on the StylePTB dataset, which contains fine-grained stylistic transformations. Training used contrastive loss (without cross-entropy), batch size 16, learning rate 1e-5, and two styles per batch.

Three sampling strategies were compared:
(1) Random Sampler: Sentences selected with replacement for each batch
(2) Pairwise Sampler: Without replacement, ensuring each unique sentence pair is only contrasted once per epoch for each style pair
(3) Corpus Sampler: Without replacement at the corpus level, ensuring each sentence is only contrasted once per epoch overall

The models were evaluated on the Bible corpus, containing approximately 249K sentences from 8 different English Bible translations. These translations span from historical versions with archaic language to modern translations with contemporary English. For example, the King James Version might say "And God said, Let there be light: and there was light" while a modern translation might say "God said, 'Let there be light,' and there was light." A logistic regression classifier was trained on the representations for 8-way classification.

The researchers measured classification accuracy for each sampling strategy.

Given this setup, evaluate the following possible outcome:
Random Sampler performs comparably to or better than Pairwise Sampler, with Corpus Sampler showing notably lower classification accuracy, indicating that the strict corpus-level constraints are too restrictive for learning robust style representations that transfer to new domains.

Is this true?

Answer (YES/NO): NO